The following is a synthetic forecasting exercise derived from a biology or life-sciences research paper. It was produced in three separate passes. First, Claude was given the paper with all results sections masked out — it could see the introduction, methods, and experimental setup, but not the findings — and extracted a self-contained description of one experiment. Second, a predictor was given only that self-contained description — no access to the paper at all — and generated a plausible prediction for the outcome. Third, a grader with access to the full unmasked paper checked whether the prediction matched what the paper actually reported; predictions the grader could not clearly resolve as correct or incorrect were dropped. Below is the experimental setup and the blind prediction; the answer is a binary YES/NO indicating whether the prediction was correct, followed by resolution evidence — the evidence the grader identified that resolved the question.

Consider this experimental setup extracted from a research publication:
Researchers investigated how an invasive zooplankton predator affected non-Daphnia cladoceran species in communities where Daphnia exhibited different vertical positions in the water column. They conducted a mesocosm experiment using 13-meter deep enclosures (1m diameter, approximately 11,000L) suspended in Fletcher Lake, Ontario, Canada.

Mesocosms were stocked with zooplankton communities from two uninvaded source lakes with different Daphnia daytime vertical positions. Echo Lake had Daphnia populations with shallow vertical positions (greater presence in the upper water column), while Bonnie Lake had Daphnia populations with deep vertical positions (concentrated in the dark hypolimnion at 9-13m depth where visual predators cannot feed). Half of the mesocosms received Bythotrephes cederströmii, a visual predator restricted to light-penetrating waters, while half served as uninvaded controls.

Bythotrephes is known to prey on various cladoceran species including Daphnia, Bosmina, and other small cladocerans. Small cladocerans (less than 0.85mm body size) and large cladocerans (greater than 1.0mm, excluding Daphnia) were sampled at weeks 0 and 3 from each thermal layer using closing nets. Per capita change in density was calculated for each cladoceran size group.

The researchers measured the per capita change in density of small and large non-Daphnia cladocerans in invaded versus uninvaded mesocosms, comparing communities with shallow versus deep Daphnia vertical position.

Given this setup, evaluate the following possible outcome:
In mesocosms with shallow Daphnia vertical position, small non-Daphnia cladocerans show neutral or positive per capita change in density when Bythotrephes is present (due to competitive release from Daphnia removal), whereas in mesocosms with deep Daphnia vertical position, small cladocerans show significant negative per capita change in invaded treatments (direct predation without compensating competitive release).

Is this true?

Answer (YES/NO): NO